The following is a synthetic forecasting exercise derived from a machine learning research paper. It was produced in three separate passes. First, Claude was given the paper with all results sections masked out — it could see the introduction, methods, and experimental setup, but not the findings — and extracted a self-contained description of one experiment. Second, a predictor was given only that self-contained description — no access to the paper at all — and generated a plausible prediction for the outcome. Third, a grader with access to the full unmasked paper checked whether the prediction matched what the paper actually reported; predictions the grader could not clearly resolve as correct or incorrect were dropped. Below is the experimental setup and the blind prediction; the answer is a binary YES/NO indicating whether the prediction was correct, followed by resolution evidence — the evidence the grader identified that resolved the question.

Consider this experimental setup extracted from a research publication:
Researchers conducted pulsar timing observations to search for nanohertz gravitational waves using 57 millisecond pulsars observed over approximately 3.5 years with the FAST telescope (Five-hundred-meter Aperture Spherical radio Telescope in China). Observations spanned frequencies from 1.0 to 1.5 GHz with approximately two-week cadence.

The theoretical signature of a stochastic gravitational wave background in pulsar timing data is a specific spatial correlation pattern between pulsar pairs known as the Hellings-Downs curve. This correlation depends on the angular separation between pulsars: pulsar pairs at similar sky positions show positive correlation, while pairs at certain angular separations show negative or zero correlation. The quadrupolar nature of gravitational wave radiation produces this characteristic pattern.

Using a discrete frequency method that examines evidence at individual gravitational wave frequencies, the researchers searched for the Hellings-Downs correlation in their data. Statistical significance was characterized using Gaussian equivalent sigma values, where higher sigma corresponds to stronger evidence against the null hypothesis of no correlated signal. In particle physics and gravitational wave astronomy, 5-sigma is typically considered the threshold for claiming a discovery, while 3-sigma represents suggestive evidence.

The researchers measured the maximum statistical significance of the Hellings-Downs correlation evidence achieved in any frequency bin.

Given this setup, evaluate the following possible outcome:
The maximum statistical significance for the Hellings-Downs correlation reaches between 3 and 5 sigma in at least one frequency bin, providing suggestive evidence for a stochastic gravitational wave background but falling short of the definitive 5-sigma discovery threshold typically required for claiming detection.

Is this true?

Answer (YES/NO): YES